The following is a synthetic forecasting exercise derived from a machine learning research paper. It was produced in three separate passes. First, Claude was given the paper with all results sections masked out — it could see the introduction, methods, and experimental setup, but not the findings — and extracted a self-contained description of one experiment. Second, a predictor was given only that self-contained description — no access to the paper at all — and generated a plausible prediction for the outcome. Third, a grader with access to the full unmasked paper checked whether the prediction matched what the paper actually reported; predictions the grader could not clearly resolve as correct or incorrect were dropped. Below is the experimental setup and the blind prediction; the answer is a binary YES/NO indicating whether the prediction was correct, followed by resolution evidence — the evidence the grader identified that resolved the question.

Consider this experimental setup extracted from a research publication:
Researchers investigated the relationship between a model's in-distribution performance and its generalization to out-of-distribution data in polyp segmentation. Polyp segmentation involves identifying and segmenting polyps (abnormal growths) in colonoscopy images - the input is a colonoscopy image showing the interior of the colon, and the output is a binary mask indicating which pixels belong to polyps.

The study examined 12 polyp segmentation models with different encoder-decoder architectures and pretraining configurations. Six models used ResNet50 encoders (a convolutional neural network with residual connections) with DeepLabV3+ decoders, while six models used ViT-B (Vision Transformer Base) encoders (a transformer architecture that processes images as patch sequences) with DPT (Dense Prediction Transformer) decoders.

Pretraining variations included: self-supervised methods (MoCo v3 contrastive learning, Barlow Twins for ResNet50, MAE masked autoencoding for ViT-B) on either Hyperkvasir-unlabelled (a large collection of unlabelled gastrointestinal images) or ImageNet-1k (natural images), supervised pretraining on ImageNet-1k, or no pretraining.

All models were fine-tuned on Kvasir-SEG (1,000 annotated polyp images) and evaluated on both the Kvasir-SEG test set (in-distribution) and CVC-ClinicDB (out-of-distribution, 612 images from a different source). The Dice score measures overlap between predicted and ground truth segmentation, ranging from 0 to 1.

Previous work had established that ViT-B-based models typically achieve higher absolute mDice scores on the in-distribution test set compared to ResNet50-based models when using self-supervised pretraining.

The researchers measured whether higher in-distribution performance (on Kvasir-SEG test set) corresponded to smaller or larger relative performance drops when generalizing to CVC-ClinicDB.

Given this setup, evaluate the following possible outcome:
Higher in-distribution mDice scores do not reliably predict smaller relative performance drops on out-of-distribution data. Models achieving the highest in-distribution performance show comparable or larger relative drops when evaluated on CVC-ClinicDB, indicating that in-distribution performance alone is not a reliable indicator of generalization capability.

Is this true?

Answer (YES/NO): YES